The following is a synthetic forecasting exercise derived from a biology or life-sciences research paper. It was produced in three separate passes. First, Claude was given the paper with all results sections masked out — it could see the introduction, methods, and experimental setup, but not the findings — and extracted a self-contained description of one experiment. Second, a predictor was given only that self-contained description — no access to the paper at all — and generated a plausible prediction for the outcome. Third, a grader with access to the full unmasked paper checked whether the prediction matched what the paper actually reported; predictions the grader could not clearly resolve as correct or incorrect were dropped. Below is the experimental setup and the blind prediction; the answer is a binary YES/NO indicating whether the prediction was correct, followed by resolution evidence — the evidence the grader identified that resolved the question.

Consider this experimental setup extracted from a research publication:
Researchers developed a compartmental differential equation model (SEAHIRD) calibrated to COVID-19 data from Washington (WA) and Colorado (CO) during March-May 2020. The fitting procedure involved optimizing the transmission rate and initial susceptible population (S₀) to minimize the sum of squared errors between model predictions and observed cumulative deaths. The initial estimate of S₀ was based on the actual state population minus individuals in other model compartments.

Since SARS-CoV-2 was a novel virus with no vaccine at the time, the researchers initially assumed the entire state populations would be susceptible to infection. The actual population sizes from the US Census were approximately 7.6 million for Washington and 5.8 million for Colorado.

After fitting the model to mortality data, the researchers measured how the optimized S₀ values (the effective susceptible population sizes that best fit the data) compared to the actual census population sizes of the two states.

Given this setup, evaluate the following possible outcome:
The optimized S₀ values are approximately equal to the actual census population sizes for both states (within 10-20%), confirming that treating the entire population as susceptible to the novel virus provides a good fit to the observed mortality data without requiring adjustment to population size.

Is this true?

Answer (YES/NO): NO